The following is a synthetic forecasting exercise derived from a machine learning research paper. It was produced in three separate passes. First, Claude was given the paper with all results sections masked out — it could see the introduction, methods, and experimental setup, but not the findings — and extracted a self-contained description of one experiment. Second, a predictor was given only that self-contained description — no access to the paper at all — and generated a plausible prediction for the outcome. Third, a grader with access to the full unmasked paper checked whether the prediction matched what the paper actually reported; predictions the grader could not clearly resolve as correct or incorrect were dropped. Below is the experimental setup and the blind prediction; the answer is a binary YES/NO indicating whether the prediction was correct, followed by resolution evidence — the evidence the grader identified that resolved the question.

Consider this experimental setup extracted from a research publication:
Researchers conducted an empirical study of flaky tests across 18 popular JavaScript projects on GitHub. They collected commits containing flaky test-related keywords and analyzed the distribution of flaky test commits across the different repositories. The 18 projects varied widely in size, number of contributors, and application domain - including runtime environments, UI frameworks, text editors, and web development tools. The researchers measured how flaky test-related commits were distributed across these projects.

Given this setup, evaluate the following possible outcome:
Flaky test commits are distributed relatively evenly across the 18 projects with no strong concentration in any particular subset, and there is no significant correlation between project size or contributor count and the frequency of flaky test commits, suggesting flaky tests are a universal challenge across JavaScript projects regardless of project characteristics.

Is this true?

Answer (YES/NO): NO